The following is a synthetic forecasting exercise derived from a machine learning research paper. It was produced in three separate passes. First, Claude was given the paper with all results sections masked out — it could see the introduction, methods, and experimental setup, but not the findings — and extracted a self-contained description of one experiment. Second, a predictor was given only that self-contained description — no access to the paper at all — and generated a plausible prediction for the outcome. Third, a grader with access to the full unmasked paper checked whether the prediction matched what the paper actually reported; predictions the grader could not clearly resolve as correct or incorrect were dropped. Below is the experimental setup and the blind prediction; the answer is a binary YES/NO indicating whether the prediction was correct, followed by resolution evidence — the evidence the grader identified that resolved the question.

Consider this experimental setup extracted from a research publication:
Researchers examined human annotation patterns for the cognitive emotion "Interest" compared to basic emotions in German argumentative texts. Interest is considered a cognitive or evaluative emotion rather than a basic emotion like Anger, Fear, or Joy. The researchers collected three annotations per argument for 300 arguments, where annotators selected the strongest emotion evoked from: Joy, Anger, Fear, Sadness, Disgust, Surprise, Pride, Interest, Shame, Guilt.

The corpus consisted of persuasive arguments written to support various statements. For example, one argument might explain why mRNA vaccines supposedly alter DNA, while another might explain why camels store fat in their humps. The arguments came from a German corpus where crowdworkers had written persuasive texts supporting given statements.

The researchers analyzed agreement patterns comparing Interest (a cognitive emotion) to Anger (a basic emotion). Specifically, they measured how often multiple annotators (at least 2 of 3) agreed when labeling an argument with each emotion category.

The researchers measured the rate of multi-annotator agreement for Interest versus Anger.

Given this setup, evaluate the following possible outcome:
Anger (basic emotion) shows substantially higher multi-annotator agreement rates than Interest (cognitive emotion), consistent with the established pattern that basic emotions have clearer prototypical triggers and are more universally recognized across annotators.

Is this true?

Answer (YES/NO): NO